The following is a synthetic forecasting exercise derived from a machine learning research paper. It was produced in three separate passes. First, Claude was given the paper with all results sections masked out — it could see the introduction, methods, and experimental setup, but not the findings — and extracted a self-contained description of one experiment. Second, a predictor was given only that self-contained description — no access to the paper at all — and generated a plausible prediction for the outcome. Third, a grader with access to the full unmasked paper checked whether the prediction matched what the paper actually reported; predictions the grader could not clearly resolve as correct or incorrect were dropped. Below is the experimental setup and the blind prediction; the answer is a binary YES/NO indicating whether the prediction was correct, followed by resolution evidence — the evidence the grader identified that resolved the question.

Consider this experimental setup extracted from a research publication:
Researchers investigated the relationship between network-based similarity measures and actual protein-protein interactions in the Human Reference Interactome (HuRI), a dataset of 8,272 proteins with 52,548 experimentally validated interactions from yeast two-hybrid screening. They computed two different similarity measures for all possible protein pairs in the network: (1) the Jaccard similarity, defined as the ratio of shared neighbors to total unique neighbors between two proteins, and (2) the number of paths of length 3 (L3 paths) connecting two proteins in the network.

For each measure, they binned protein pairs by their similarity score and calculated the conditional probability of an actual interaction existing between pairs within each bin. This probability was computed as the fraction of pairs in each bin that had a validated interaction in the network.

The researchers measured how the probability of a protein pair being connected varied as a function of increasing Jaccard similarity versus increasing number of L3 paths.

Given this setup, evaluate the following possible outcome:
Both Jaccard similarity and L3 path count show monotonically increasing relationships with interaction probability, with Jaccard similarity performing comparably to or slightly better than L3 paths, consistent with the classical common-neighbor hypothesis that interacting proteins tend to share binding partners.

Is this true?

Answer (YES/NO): NO